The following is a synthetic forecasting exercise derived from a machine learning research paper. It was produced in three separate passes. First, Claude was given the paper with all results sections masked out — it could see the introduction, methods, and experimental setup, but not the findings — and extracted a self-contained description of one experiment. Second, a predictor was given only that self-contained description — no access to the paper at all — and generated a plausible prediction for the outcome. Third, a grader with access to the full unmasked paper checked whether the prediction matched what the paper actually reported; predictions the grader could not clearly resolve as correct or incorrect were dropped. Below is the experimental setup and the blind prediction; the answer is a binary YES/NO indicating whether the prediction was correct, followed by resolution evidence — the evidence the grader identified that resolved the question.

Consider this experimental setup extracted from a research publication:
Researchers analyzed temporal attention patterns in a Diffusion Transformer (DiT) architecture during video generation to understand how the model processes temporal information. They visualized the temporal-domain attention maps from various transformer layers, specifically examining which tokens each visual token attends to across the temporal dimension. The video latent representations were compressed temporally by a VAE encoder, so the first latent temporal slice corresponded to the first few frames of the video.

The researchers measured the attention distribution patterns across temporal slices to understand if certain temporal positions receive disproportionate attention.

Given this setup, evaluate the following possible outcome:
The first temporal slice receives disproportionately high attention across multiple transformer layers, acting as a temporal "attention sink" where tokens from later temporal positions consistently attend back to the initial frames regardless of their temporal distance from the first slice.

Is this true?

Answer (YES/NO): YES